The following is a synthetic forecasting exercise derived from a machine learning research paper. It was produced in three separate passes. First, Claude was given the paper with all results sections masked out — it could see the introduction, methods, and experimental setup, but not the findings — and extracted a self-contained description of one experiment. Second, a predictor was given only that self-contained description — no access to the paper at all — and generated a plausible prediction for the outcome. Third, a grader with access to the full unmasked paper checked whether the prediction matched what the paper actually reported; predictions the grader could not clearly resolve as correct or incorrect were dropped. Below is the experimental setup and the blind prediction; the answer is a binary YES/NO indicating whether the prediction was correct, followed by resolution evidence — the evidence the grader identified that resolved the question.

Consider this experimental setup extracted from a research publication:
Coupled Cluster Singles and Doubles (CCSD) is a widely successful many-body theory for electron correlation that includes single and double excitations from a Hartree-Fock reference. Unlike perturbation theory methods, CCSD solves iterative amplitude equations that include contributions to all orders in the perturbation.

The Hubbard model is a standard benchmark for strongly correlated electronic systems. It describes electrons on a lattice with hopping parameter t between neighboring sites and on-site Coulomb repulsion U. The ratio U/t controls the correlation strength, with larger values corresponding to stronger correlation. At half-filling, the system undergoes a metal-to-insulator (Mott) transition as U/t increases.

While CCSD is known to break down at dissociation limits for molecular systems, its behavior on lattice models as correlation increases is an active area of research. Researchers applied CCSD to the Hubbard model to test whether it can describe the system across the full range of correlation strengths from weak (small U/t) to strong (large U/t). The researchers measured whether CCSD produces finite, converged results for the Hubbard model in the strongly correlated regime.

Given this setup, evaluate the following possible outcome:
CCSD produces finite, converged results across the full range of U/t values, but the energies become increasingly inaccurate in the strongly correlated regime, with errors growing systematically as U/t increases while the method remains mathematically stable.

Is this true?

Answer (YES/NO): NO